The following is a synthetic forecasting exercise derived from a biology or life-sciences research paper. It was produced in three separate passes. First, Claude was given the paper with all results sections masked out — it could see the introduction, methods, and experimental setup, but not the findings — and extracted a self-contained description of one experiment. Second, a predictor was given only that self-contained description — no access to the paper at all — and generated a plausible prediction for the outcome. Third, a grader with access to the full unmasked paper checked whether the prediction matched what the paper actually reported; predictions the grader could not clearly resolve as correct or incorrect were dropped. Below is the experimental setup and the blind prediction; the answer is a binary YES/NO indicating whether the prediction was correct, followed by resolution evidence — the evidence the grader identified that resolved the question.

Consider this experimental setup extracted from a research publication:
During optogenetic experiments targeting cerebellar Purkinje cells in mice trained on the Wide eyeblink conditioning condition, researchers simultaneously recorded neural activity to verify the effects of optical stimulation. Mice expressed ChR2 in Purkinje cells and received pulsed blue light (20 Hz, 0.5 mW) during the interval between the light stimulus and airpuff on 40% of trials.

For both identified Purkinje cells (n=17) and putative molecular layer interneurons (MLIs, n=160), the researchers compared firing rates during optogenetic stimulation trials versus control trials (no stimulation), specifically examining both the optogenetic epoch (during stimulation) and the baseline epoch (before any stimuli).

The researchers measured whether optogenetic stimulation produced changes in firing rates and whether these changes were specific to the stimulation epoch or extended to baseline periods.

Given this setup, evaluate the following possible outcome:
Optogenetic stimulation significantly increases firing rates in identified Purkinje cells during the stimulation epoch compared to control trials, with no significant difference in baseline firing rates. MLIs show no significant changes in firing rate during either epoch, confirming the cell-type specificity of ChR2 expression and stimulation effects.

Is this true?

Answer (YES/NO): NO